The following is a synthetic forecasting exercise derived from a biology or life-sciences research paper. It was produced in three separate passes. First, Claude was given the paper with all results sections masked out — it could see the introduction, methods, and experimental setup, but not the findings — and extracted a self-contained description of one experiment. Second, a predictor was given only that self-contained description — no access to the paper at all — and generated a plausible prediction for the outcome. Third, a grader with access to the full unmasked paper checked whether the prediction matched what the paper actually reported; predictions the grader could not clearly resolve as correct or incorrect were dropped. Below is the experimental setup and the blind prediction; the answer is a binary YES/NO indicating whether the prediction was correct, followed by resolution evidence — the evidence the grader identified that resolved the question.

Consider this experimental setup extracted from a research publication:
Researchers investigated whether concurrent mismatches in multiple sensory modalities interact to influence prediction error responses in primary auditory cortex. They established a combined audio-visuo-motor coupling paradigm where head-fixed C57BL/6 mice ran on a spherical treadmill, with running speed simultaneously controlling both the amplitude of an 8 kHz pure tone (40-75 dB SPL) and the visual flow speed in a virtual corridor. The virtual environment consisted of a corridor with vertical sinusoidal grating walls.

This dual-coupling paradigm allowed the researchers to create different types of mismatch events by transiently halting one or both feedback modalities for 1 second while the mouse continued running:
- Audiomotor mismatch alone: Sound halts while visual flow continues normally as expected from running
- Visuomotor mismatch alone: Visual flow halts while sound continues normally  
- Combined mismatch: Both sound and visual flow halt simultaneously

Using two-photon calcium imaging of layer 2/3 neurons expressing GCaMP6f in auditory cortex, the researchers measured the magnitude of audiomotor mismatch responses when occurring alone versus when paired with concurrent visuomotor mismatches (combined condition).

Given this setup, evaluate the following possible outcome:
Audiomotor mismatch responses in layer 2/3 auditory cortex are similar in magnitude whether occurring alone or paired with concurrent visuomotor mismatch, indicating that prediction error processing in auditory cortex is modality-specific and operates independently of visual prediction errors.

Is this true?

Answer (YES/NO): NO